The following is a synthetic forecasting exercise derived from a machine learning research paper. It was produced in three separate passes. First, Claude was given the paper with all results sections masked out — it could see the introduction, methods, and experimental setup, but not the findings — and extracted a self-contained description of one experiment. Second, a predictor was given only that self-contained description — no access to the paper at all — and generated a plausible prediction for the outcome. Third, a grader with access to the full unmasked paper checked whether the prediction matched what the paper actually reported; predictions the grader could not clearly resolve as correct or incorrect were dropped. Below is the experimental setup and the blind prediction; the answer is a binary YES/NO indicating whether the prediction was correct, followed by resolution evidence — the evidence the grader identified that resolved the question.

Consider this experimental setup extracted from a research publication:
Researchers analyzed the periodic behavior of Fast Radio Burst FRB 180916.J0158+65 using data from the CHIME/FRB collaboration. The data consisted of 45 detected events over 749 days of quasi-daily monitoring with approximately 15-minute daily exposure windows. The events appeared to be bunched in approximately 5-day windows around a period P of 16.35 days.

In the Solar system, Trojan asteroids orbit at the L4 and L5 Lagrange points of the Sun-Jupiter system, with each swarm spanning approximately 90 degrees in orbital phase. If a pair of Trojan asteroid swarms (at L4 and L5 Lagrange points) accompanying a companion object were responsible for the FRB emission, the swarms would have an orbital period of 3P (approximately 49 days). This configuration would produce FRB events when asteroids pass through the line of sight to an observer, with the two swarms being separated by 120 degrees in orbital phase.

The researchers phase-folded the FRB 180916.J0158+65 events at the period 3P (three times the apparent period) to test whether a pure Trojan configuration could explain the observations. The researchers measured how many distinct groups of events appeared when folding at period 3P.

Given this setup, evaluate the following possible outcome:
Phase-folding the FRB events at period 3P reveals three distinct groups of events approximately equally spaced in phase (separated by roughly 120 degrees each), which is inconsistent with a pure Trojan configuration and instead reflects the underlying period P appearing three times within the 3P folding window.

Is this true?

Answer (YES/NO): YES